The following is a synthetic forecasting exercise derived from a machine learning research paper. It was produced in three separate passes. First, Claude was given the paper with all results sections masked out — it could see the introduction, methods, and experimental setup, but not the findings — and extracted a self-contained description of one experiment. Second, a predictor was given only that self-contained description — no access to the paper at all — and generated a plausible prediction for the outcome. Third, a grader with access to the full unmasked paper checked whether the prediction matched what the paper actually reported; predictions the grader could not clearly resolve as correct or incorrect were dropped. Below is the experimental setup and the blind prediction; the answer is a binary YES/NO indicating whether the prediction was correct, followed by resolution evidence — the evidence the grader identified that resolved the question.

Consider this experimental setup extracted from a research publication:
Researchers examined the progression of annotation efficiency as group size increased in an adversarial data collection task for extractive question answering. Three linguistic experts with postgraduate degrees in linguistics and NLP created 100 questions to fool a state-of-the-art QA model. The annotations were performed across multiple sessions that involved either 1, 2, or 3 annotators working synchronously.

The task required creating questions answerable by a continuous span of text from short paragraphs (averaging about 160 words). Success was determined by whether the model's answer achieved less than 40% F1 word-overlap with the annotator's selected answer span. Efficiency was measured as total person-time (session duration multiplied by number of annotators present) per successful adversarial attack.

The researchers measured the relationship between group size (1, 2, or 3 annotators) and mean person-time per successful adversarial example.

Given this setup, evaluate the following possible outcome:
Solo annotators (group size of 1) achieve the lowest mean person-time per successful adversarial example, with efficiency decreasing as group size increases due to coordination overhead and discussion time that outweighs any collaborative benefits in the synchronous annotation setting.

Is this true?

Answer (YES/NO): YES